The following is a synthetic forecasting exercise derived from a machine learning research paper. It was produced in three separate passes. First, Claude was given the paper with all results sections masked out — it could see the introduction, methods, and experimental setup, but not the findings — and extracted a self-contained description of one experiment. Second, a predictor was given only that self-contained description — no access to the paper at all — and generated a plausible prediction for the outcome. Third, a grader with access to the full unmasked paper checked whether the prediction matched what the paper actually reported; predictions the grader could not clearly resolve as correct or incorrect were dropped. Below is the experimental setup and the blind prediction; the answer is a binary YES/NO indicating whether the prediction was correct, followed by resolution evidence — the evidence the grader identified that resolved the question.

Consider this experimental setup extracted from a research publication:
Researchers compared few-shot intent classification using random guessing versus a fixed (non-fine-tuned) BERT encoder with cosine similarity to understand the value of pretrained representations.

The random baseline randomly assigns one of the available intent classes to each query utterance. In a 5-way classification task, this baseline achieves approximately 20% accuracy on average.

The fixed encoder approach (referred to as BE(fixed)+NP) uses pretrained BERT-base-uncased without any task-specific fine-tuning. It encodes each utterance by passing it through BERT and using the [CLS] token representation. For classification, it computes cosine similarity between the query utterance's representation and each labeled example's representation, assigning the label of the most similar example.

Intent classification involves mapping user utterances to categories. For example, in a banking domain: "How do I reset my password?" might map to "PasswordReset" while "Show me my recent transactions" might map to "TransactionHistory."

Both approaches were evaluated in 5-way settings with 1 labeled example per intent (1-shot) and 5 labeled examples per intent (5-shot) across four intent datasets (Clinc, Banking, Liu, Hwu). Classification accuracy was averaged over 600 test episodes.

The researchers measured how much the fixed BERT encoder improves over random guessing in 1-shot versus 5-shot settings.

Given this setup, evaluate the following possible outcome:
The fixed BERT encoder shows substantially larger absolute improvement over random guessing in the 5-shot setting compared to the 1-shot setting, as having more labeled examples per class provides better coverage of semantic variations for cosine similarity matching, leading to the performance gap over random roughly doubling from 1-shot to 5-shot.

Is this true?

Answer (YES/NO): YES